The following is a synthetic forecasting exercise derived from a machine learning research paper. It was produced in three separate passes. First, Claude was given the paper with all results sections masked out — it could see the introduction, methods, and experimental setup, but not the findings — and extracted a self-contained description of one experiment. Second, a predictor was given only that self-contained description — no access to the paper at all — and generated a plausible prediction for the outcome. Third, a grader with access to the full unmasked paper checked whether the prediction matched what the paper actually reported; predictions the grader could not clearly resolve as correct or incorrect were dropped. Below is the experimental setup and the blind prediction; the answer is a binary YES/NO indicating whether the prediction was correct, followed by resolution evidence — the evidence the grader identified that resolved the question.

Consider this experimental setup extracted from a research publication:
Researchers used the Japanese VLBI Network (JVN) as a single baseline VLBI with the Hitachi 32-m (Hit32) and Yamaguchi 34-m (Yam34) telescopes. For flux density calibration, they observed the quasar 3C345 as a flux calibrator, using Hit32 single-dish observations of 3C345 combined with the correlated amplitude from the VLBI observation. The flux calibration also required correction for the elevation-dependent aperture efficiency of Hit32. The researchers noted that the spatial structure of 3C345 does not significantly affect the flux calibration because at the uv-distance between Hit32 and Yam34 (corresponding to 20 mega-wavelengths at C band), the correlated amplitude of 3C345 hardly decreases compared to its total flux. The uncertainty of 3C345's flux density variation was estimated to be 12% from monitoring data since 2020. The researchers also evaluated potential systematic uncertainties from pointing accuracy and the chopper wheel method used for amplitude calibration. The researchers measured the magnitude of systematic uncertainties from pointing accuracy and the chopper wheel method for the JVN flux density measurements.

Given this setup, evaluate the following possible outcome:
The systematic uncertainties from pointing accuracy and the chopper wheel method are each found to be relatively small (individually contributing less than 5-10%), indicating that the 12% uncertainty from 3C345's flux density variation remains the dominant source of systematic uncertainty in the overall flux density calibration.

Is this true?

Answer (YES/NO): YES